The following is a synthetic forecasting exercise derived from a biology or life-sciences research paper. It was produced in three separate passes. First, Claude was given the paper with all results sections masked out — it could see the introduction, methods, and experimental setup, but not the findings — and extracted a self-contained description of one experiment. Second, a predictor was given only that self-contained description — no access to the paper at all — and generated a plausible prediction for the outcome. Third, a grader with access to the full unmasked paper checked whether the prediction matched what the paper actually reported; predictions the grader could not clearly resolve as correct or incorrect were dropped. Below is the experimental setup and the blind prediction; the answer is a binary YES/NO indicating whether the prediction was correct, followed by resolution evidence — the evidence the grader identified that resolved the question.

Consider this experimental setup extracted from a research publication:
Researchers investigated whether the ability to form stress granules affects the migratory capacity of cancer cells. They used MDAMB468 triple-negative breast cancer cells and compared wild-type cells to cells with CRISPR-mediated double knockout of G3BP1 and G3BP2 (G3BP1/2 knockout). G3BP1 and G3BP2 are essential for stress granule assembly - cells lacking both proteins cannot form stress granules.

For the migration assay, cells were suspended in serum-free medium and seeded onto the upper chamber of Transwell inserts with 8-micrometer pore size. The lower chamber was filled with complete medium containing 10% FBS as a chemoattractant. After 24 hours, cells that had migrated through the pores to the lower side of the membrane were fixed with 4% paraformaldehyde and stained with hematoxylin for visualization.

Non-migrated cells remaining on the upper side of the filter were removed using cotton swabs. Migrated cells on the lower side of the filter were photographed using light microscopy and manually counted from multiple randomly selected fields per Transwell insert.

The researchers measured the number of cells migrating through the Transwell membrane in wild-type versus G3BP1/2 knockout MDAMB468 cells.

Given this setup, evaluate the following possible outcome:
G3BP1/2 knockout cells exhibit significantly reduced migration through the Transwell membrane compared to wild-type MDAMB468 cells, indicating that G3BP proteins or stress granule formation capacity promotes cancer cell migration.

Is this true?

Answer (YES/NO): YES